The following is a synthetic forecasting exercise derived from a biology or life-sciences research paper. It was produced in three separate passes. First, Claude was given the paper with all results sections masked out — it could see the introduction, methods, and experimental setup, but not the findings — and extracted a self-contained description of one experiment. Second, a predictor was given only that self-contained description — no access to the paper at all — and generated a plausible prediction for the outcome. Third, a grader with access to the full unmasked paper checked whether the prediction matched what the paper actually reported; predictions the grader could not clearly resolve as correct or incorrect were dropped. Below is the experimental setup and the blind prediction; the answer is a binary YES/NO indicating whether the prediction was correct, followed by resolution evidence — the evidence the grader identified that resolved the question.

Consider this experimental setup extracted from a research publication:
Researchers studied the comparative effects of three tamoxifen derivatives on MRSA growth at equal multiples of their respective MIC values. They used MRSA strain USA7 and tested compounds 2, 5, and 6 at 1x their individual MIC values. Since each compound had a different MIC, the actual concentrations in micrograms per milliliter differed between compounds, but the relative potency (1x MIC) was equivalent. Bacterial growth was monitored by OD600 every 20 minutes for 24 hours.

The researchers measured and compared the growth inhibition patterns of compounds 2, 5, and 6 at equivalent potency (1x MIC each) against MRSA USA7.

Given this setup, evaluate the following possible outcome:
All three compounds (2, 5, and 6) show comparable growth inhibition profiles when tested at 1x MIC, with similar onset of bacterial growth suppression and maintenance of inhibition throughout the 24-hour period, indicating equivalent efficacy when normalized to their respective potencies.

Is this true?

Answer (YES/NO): NO